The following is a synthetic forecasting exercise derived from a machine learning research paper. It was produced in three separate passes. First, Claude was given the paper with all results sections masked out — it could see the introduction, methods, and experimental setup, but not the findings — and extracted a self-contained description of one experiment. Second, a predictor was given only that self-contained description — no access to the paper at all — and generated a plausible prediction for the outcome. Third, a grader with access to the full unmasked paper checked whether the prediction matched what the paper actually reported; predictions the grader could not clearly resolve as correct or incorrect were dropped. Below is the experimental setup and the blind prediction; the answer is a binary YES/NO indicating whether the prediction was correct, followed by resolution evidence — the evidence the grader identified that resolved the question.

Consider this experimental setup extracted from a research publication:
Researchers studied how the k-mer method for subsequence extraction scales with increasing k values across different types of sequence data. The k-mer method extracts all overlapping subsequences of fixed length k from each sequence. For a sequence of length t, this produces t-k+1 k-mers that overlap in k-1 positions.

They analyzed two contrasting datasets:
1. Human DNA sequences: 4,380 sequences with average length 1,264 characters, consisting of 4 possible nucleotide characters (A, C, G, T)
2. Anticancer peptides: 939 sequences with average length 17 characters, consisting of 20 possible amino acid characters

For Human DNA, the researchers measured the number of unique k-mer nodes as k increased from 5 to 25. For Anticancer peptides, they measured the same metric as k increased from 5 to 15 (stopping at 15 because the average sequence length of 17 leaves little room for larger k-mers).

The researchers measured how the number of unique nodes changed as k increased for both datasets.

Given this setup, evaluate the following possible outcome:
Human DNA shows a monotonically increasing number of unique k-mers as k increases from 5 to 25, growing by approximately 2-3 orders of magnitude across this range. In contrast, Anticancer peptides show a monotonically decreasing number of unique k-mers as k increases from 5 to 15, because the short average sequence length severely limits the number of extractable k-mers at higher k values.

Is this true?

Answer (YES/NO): YES